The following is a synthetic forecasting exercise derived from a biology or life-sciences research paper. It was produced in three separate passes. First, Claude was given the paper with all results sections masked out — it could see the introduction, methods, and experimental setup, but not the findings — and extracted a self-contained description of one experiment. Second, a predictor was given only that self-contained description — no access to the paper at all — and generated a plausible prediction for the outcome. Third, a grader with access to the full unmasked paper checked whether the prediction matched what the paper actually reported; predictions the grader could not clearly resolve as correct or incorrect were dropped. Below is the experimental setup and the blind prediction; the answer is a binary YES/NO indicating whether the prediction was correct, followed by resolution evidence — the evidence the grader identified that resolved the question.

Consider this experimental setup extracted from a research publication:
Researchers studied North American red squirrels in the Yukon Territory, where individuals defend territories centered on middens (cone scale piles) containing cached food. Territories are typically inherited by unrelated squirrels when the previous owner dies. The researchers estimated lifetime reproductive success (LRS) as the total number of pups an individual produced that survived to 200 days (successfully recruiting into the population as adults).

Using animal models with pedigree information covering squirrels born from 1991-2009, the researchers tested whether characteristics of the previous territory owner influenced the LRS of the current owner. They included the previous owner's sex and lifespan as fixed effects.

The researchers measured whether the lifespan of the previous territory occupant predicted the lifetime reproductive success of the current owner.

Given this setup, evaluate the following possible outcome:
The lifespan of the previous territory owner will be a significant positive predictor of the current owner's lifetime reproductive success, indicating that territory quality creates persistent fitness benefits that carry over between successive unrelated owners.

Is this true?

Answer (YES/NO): NO